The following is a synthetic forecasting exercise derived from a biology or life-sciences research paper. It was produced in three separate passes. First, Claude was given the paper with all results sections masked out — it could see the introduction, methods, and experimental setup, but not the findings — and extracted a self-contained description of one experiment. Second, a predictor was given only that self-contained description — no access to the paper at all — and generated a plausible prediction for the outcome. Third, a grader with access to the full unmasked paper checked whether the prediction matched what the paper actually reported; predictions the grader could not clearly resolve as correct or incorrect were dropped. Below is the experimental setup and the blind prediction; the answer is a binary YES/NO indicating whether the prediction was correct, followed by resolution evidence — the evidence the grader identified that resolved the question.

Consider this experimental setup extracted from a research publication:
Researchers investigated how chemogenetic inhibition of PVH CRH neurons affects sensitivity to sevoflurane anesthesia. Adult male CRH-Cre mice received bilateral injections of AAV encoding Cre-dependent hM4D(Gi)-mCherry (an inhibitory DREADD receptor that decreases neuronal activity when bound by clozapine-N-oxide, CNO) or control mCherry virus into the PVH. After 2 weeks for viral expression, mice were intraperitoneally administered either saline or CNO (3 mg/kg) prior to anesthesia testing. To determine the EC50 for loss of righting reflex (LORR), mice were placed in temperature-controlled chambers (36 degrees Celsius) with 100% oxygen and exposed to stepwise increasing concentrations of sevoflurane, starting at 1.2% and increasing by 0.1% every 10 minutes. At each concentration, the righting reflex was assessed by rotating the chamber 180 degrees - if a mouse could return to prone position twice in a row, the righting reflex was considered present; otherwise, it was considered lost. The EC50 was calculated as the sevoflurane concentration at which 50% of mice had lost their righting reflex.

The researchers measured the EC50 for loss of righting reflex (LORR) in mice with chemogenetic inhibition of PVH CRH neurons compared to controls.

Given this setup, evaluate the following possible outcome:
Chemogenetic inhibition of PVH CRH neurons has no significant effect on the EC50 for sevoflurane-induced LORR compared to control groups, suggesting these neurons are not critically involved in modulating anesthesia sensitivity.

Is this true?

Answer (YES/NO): NO